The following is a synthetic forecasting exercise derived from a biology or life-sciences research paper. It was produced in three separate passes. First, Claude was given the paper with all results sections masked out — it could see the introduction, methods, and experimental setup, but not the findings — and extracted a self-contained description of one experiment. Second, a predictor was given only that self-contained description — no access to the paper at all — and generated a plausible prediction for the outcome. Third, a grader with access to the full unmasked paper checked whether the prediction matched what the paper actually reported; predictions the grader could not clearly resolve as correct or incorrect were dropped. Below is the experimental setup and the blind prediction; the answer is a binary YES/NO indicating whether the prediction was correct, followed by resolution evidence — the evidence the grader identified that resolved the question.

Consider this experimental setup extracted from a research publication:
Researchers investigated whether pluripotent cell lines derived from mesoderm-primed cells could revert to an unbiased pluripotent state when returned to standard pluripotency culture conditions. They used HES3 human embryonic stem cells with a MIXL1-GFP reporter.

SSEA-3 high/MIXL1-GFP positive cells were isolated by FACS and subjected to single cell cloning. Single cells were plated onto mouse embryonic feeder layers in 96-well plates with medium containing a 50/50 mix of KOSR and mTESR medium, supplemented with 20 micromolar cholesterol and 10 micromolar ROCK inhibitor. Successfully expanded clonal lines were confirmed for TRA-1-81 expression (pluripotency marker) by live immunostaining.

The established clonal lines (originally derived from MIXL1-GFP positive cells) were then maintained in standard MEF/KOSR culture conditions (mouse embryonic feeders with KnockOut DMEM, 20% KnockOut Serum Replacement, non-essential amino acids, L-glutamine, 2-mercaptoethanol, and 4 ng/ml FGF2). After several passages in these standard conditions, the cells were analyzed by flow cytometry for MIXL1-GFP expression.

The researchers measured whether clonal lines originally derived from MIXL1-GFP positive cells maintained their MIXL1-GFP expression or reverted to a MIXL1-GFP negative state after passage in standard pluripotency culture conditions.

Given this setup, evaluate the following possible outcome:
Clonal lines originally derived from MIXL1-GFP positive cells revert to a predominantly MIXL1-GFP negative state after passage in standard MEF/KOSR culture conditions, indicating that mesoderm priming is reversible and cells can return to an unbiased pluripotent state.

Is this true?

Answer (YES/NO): YES